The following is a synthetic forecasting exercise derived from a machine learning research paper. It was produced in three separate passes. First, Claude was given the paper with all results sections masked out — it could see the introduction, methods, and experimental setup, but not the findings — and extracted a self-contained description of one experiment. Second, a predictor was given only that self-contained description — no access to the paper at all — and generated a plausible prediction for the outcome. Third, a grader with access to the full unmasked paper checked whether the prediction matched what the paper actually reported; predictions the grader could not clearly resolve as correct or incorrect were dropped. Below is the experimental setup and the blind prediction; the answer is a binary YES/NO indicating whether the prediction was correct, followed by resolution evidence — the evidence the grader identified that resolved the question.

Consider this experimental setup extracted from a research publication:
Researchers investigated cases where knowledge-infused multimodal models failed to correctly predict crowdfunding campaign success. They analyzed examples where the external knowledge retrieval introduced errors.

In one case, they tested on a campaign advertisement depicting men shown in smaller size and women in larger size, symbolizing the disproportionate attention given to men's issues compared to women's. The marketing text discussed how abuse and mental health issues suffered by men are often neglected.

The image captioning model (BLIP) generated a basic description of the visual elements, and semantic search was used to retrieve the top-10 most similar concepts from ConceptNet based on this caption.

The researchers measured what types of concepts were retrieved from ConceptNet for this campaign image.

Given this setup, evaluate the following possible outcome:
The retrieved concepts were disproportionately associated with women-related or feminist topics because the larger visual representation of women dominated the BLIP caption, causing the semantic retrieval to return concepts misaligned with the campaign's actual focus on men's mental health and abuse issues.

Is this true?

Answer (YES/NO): NO